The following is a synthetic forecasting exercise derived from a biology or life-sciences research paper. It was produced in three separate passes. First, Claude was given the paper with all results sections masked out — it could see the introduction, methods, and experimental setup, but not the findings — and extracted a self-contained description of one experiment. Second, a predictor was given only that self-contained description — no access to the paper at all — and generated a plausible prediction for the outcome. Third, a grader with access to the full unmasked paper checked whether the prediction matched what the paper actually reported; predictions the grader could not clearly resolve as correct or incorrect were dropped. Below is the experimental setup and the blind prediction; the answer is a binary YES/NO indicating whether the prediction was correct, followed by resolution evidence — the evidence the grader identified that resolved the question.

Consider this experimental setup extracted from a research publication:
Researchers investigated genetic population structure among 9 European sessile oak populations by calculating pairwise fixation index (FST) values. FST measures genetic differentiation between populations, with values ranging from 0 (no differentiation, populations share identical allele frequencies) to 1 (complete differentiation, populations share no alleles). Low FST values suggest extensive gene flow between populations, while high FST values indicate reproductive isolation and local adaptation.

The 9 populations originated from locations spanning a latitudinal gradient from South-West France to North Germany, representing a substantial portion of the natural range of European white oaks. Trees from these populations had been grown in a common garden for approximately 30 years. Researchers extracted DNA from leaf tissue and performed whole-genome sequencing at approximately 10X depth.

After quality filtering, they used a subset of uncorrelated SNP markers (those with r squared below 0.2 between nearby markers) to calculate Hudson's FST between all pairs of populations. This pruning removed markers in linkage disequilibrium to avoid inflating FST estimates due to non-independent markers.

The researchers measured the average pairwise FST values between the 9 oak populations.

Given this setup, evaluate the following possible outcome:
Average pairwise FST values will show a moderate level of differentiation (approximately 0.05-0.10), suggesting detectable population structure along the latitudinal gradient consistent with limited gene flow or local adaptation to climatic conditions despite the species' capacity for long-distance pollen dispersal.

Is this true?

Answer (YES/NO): NO